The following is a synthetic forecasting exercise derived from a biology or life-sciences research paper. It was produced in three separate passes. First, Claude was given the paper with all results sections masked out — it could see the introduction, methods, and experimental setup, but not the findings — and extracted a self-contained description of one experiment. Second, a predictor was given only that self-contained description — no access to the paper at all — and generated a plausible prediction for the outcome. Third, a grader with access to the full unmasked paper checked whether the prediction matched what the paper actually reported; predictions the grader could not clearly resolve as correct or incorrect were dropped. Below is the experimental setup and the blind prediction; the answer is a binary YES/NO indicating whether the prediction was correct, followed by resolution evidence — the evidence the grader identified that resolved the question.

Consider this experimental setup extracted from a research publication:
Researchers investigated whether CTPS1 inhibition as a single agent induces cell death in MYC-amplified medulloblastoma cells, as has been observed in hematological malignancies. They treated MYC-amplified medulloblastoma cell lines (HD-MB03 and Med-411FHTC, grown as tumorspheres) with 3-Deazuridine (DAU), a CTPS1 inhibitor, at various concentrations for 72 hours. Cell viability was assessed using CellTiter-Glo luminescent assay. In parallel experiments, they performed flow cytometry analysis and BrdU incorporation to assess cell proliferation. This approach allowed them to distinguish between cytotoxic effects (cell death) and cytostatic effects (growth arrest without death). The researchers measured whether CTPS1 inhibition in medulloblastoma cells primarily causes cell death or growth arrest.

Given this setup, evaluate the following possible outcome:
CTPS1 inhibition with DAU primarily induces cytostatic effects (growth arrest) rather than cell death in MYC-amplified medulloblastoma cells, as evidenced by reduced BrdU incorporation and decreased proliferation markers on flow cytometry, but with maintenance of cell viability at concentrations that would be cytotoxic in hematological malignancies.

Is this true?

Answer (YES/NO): YES